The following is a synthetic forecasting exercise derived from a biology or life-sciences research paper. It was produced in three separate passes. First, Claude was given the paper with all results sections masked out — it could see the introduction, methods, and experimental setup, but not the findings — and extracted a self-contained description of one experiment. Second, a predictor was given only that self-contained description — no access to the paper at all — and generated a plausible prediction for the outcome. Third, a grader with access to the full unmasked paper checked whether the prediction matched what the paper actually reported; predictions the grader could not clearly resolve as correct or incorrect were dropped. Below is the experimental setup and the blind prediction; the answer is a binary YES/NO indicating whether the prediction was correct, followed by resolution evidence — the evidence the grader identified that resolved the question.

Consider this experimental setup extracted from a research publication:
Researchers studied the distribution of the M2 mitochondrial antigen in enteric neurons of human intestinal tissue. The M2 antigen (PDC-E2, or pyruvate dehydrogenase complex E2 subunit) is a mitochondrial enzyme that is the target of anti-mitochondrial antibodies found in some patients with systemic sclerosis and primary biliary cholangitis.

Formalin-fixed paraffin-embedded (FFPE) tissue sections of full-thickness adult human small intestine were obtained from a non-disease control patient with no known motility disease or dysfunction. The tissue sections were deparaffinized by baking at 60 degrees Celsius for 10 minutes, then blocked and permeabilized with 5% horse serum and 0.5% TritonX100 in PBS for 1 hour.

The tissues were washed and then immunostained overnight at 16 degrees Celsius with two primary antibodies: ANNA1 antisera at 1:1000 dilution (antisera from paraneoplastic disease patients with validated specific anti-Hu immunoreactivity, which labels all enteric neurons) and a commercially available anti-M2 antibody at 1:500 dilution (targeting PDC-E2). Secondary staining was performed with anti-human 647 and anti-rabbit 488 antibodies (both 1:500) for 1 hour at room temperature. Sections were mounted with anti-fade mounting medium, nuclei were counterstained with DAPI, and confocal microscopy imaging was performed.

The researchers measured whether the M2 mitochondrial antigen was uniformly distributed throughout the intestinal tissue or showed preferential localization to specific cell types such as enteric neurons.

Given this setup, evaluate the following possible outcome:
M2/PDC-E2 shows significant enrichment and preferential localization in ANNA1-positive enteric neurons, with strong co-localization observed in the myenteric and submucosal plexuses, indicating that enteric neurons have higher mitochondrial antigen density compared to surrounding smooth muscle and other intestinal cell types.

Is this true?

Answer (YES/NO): NO